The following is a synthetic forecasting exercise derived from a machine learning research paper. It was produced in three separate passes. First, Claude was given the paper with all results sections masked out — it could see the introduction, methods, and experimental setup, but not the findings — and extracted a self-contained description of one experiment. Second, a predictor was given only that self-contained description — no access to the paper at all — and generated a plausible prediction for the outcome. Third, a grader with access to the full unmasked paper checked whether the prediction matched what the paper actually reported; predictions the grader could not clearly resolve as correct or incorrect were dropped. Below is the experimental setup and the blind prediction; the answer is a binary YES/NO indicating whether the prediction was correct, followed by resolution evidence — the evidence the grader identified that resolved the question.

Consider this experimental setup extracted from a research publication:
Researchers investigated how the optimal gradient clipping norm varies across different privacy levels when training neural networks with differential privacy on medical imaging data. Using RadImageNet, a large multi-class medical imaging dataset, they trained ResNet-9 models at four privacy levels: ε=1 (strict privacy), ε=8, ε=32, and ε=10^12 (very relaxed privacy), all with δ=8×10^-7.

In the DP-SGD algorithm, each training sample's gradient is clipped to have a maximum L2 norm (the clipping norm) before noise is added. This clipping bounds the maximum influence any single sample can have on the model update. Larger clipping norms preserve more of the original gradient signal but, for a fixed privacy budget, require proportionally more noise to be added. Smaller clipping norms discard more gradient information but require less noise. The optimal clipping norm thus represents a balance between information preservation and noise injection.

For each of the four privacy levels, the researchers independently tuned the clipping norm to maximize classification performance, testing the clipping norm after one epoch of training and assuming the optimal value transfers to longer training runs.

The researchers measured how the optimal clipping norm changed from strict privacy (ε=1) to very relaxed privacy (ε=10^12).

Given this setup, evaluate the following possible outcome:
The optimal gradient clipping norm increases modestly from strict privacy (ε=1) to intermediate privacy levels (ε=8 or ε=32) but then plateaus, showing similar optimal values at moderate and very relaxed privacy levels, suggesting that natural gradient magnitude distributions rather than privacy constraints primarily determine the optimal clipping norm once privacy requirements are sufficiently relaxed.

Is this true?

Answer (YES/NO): NO